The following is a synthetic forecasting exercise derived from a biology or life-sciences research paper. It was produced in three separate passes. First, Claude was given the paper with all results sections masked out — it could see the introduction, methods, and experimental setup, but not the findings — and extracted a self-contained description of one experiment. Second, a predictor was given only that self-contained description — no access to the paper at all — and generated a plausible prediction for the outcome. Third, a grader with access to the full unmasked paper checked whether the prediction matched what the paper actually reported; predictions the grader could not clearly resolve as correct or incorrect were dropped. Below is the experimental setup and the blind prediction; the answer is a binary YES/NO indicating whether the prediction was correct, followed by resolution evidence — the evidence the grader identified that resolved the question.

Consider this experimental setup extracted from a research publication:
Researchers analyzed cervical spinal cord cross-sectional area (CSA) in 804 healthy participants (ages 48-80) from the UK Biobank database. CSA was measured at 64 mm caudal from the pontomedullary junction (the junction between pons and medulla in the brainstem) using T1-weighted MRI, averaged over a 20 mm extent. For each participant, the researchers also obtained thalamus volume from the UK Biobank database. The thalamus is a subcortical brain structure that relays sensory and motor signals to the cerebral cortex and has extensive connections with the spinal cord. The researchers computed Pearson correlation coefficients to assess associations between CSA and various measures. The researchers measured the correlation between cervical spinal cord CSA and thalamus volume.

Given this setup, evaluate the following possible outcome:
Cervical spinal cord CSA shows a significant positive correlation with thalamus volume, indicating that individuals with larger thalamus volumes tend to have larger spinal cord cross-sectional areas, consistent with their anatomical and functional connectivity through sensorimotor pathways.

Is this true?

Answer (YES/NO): YES